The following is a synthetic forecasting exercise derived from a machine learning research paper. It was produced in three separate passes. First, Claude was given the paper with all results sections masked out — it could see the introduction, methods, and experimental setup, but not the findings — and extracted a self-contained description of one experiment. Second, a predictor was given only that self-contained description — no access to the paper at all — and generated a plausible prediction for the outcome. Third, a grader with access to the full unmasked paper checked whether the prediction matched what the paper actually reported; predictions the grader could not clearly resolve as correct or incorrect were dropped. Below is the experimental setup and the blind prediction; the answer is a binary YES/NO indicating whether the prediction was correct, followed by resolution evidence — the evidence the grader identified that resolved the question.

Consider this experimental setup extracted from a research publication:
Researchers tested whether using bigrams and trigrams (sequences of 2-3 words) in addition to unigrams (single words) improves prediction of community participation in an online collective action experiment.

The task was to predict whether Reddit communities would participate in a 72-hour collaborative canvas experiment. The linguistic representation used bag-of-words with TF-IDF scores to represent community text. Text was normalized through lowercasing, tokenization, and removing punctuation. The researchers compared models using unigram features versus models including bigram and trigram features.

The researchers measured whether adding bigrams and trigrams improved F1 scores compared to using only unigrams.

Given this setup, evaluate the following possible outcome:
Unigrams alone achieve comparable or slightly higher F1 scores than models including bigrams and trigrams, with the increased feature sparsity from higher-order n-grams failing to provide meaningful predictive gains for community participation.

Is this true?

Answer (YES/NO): YES